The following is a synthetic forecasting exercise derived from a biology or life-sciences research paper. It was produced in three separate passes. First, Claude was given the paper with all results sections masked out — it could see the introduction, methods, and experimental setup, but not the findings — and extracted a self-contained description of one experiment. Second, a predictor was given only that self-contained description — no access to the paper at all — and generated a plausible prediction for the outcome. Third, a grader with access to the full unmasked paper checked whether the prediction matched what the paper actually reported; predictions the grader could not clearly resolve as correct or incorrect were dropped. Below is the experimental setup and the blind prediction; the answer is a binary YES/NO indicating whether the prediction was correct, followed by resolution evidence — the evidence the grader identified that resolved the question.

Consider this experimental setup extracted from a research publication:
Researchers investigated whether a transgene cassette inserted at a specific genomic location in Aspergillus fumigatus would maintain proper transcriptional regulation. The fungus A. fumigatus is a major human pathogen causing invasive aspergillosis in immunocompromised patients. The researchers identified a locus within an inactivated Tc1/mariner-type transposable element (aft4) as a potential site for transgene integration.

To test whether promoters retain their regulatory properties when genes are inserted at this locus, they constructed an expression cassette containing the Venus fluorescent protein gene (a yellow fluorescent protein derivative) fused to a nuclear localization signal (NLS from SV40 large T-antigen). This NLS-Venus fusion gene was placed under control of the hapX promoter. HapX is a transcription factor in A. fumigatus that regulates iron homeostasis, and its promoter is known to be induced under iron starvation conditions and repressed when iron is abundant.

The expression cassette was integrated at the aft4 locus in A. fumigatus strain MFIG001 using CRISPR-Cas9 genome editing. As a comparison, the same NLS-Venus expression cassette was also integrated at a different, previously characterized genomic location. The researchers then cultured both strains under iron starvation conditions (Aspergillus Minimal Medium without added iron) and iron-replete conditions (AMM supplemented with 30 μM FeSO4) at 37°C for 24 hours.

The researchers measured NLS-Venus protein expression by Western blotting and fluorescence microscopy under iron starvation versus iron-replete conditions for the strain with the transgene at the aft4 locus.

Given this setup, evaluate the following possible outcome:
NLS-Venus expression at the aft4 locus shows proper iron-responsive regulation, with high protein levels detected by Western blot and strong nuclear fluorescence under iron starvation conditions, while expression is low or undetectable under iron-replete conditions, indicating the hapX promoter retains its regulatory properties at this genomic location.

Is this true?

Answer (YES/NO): YES